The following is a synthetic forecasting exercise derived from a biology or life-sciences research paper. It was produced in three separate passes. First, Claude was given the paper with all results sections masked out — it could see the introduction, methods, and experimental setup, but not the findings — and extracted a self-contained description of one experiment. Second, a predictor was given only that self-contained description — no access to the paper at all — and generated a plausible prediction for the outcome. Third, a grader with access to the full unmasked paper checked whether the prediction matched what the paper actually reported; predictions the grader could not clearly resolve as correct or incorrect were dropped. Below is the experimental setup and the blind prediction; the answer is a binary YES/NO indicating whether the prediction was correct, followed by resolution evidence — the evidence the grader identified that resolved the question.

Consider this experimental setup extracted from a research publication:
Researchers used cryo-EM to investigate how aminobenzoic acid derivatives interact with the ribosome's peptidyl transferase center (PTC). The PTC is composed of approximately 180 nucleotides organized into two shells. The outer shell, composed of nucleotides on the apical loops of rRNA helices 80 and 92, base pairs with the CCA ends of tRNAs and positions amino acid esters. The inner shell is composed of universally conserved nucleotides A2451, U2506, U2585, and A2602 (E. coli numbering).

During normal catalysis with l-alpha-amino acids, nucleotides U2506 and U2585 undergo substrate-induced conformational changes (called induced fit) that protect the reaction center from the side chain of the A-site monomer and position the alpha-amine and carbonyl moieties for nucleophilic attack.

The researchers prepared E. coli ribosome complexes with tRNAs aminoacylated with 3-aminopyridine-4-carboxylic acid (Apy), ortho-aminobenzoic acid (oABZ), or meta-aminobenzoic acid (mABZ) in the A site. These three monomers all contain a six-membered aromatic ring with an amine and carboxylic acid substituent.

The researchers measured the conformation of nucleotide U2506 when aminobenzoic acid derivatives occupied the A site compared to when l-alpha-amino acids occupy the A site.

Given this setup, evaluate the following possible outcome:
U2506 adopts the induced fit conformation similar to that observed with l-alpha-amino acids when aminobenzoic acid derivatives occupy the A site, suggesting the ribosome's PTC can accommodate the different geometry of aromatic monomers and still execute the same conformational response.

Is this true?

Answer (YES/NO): NO